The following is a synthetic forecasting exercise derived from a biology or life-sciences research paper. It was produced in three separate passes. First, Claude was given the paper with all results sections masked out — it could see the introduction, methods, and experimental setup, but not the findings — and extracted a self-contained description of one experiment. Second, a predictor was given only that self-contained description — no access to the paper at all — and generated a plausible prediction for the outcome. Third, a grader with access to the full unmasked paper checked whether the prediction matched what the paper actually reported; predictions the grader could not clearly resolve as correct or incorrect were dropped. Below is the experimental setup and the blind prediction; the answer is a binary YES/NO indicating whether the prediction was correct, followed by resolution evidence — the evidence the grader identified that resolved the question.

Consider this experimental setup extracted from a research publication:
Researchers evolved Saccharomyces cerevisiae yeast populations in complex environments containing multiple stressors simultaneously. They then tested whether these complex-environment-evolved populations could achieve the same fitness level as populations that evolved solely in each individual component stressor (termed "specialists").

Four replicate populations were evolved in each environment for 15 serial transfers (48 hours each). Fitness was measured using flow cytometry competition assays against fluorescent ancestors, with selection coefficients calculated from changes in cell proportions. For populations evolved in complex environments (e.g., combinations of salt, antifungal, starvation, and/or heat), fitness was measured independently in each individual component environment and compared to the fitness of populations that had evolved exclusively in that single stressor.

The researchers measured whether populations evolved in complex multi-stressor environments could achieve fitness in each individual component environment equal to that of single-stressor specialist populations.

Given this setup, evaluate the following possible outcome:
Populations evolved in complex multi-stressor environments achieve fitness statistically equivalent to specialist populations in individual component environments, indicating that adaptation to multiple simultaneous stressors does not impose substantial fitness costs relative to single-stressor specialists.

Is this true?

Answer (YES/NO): NO